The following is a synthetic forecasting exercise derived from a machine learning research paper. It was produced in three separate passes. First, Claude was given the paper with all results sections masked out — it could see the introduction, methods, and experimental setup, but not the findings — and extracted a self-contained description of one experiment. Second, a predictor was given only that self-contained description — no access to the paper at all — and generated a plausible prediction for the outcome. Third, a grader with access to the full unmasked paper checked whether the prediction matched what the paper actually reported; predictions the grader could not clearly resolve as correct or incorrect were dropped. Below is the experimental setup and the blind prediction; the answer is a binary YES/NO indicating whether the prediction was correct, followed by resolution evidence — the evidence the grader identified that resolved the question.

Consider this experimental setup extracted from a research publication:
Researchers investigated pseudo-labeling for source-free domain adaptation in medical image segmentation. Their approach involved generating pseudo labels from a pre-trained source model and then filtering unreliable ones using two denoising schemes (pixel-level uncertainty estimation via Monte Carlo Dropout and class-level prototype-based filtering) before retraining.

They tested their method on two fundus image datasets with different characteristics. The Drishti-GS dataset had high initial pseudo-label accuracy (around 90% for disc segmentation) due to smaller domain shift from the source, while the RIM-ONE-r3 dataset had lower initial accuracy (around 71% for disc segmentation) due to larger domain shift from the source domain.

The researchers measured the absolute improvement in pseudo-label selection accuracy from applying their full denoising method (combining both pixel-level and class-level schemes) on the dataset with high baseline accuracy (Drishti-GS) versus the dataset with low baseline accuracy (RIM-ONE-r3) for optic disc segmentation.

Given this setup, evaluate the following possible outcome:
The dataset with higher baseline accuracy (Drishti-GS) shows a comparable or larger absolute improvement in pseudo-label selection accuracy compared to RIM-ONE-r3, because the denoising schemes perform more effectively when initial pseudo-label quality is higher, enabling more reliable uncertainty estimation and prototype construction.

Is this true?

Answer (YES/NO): NO